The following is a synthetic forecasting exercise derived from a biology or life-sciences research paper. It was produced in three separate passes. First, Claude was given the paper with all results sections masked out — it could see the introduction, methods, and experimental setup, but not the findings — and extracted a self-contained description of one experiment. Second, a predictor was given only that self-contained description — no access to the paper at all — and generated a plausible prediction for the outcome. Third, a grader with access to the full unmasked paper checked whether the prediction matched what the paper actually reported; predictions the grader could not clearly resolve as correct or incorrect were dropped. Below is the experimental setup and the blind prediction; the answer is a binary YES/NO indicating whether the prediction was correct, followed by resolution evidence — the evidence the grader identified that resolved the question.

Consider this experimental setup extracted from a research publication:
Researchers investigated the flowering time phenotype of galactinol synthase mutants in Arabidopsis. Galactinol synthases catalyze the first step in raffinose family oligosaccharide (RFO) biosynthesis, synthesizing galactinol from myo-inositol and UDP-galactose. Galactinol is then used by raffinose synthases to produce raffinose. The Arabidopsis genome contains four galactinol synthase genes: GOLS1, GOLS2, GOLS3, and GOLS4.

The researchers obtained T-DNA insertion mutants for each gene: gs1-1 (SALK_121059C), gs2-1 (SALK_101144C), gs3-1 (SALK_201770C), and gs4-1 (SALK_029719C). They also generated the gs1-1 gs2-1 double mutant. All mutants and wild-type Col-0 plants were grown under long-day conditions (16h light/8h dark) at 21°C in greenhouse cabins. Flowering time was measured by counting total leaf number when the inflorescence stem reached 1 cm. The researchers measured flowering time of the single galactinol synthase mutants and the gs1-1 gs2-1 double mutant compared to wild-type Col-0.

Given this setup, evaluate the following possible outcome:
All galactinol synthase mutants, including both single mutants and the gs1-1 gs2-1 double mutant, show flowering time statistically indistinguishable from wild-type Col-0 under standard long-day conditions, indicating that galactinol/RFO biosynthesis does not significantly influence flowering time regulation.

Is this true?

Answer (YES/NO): NO